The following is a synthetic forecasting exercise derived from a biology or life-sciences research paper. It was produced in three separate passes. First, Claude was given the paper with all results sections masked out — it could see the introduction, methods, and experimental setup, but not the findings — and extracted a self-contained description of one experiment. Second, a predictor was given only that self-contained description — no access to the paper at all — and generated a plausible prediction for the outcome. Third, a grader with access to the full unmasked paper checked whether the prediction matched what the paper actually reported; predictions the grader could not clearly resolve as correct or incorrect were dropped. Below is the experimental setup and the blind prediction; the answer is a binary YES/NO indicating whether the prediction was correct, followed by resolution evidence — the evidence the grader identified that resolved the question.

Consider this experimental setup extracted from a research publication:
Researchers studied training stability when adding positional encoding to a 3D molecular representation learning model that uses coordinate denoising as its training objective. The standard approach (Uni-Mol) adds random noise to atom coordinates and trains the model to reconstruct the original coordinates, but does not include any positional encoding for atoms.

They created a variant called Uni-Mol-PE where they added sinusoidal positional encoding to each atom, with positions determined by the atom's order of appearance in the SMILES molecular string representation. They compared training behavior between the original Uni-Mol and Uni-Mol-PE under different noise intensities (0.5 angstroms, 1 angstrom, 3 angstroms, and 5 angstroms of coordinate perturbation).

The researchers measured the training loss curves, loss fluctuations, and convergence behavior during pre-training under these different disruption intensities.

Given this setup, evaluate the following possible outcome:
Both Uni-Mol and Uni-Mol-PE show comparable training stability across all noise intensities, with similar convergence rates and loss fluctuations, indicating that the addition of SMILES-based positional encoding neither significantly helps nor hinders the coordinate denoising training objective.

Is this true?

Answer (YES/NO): NO